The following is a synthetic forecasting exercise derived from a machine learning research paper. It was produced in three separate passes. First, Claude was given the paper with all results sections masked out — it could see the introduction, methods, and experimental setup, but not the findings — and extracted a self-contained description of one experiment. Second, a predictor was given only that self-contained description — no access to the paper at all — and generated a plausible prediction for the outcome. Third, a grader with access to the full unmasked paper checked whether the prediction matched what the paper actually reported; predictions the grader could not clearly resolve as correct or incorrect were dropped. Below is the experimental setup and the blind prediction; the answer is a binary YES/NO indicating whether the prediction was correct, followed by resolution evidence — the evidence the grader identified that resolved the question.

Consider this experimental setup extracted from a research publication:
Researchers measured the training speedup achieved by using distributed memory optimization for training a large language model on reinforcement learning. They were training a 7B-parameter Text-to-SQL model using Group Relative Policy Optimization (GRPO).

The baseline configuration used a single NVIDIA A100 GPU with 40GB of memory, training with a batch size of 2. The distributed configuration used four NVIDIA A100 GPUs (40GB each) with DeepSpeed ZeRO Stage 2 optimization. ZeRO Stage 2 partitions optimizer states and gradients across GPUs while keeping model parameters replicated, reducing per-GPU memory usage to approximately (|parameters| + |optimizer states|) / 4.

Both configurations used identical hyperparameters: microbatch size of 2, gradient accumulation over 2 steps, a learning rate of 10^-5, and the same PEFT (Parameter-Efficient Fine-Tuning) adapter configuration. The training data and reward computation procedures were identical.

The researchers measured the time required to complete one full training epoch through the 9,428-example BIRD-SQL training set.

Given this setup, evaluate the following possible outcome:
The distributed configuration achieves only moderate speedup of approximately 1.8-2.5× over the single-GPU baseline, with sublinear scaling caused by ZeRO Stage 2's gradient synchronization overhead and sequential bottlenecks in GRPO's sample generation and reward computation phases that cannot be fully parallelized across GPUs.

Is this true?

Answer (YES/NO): NO